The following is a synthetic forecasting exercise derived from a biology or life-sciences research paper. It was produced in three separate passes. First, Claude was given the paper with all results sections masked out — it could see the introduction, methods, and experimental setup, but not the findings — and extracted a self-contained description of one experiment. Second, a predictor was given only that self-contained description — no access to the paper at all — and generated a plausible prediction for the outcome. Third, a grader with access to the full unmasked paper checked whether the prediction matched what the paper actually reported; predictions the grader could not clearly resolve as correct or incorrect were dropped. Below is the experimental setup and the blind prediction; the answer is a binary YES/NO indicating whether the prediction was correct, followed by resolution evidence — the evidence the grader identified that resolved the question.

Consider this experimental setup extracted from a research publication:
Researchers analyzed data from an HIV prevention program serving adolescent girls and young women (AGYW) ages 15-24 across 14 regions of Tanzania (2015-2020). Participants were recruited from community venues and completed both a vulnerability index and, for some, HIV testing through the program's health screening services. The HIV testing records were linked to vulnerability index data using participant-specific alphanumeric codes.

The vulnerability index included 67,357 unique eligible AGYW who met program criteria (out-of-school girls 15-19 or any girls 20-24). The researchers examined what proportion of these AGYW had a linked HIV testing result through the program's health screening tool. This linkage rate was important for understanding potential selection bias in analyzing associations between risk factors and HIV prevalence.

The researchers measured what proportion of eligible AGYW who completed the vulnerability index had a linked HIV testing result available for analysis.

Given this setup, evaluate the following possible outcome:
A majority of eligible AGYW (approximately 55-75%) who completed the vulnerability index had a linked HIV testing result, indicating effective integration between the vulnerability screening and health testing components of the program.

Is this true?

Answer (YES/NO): NO